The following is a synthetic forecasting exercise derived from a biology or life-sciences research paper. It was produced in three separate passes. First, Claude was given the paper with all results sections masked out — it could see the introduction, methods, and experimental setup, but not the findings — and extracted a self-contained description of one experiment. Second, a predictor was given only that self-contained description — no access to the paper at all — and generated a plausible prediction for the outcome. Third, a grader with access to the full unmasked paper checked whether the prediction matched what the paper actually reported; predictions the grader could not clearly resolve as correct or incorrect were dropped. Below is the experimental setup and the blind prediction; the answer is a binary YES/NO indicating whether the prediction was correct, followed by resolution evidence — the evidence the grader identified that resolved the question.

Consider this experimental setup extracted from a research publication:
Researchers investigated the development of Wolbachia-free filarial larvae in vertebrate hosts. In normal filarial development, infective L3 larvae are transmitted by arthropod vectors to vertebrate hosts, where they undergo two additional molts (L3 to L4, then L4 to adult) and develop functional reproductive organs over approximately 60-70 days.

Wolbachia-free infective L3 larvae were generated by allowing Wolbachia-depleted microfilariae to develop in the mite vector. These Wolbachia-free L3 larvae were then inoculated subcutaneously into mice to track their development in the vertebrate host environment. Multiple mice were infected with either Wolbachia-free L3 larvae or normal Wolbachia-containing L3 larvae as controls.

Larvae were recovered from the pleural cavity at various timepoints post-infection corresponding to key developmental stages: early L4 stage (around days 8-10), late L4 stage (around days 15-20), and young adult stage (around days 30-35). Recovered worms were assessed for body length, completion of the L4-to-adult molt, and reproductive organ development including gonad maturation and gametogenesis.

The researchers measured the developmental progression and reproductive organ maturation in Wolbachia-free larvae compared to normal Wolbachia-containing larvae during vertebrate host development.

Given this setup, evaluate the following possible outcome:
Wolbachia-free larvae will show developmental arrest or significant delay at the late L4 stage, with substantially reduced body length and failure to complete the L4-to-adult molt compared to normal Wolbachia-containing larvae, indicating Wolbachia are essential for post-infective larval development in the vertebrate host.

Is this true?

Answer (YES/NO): YES